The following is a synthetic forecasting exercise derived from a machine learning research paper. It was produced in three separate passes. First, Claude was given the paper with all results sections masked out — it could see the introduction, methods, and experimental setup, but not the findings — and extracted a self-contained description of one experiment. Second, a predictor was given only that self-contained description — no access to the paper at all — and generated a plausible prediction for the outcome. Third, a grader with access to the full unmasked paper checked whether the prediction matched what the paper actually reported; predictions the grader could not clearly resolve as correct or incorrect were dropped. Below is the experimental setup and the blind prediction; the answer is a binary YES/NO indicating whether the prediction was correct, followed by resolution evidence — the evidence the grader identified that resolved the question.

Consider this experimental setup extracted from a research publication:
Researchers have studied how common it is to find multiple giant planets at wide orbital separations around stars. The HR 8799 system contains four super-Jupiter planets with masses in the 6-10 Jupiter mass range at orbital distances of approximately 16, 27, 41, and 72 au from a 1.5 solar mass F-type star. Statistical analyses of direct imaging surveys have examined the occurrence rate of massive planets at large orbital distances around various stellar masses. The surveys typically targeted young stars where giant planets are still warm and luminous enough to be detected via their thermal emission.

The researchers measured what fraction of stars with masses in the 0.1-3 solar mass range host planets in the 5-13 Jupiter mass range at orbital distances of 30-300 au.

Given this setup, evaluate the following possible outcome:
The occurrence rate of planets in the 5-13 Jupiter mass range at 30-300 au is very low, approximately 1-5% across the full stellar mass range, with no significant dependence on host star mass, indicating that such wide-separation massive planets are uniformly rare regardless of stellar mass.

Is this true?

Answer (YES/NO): NO